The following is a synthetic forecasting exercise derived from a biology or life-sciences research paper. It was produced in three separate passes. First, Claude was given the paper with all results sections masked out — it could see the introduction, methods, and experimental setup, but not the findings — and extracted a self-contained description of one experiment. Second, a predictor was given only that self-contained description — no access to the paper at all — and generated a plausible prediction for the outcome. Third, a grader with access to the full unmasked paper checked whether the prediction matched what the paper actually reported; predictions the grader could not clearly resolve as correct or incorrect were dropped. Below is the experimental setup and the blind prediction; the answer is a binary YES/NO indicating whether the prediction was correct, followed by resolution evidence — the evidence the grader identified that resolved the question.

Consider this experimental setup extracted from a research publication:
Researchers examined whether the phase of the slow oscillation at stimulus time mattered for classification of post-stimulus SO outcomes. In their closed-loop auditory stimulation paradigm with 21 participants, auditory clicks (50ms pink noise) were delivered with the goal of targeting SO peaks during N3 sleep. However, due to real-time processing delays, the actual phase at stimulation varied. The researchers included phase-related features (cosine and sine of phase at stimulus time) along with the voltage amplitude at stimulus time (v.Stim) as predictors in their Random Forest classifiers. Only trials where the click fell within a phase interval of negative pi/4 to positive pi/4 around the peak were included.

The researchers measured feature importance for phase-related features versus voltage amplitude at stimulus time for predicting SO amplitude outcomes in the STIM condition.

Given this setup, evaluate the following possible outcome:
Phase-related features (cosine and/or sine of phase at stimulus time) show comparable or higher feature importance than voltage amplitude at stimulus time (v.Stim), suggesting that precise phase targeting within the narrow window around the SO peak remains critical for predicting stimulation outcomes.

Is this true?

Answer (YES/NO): NO